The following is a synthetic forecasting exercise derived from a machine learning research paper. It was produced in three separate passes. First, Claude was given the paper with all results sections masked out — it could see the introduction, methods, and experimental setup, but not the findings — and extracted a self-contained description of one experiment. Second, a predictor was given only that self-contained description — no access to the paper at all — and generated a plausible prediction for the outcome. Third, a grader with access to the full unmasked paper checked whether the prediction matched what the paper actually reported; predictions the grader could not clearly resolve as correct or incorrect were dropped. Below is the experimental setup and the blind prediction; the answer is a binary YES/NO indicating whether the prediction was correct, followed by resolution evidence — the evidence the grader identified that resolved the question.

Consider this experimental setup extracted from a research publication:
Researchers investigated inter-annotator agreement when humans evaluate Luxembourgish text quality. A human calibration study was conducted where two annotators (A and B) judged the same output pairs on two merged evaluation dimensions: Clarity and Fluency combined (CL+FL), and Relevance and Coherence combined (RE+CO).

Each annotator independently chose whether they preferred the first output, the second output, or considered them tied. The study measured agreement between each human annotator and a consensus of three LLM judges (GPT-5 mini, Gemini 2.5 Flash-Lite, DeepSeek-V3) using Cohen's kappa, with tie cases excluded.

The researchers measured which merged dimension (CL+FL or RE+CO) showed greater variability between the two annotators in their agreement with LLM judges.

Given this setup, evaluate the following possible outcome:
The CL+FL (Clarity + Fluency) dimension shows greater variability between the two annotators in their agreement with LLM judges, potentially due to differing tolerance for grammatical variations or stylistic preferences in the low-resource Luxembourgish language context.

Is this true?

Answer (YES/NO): NO